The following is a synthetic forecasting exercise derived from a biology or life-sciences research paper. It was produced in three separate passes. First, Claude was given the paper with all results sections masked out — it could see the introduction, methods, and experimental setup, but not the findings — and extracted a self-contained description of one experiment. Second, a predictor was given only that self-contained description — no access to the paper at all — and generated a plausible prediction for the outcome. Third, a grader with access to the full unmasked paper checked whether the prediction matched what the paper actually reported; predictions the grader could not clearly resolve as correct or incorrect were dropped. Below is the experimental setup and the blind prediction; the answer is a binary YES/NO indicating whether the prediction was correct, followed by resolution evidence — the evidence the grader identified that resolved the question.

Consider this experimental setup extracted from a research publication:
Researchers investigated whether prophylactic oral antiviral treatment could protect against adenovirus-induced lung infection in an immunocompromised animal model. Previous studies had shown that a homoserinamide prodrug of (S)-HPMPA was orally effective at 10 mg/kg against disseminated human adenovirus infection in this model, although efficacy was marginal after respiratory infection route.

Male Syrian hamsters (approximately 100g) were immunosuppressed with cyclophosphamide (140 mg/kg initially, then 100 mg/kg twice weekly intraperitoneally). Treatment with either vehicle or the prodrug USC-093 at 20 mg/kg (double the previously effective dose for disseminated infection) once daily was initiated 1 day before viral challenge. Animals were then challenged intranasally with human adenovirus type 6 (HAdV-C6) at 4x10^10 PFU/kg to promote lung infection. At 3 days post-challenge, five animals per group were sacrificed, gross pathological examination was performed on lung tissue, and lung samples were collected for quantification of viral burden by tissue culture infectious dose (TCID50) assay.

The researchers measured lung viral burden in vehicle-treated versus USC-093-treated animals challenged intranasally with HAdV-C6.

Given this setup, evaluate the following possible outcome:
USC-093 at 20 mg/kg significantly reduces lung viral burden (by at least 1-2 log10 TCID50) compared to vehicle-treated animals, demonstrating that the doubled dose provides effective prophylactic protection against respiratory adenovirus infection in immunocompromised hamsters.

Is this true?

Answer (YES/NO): NO